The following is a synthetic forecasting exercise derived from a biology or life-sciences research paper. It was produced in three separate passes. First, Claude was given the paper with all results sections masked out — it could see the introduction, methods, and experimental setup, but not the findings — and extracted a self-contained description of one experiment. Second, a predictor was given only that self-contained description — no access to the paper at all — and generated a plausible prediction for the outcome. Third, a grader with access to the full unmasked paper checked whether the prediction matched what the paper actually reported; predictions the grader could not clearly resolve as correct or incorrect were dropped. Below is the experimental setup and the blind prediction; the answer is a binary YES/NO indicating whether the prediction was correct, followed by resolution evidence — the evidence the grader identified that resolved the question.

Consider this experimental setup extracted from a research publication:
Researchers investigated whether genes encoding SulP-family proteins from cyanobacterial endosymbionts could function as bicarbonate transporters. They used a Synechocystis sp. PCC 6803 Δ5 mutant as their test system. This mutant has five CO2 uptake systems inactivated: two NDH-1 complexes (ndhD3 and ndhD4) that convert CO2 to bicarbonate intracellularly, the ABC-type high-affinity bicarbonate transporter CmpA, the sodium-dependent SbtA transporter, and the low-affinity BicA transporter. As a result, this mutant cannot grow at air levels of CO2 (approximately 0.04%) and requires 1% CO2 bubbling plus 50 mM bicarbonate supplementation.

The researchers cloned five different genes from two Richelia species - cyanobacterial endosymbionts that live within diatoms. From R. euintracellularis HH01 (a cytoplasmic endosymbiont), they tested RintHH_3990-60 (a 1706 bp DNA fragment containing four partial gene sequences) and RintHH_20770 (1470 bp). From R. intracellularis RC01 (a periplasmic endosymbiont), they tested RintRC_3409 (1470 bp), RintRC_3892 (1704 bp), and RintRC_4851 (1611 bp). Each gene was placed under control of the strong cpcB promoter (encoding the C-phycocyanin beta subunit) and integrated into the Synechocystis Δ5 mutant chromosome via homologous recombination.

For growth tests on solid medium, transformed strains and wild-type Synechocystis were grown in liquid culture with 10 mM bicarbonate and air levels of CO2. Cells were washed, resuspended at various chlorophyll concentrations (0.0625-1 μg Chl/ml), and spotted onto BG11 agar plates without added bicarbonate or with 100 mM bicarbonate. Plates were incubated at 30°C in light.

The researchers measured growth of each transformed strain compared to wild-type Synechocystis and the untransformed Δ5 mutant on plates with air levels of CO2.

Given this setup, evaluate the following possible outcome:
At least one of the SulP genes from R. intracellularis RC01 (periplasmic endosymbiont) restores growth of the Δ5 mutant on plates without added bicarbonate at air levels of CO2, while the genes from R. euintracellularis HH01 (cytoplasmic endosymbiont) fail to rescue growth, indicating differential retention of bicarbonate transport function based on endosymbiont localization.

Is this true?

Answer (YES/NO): YES